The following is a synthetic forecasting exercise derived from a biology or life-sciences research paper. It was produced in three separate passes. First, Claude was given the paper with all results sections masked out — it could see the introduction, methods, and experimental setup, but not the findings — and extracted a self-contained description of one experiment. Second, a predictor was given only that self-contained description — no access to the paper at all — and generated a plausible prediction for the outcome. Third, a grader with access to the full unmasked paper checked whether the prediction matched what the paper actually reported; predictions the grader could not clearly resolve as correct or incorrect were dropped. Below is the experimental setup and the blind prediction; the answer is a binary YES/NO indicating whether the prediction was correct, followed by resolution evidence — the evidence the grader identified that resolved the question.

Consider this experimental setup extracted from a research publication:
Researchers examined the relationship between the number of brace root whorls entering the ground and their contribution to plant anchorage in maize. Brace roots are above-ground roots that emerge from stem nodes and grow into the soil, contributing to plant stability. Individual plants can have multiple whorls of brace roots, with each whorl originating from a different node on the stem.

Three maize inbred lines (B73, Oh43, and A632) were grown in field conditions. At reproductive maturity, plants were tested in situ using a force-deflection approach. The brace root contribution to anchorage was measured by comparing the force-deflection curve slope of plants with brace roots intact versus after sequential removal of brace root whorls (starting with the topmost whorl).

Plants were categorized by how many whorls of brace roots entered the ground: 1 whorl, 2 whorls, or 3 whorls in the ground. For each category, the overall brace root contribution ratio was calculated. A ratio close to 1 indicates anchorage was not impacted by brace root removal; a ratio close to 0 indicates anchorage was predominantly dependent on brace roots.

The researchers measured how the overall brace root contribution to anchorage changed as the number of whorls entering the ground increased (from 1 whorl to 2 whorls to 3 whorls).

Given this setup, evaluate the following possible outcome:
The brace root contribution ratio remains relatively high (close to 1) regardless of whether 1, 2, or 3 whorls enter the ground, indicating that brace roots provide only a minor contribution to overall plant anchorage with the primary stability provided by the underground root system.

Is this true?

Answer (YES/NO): NO